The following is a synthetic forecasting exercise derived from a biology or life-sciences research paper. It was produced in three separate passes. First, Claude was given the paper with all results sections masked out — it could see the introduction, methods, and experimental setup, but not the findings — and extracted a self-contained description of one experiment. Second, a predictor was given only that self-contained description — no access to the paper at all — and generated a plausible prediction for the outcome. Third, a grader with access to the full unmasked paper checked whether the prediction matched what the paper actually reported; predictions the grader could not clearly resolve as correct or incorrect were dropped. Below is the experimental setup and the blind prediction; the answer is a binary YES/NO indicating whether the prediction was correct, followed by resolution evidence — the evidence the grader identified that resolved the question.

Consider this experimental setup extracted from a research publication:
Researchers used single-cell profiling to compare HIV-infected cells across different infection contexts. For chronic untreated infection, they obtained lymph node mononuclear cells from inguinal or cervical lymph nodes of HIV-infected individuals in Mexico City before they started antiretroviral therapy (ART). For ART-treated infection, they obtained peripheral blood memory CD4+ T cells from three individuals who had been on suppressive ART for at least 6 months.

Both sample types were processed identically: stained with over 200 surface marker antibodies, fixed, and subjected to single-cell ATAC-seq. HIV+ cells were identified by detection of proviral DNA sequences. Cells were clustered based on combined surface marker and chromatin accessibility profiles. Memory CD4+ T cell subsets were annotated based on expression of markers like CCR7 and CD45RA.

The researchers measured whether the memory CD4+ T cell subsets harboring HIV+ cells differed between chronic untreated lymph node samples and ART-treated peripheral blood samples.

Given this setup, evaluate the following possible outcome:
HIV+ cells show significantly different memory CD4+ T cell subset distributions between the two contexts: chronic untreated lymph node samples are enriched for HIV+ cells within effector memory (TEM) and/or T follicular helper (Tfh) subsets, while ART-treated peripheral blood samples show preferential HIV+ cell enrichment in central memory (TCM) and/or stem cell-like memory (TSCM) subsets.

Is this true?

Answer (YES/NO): NO